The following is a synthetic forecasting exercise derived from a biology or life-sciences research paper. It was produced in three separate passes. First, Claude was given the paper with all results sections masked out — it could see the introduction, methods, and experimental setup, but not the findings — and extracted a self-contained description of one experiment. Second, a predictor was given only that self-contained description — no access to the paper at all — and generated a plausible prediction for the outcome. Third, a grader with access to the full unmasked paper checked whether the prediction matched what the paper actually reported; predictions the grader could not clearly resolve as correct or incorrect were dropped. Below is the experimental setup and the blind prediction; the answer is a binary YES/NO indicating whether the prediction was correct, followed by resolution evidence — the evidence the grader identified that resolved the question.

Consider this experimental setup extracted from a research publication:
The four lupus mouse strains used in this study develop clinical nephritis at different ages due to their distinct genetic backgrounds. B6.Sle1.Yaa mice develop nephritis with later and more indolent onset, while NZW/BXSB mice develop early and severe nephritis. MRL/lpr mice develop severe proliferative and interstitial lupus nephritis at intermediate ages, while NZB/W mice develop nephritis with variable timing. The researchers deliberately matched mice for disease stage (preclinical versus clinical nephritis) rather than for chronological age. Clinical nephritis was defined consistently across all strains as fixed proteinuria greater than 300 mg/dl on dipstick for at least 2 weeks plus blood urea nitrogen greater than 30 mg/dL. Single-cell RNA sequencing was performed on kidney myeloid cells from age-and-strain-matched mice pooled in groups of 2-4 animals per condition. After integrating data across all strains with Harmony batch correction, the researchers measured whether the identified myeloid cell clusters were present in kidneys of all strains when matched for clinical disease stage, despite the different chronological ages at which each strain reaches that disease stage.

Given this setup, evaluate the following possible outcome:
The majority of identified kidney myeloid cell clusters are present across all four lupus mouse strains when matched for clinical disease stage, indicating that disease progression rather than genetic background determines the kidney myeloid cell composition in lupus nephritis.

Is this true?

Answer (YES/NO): YES